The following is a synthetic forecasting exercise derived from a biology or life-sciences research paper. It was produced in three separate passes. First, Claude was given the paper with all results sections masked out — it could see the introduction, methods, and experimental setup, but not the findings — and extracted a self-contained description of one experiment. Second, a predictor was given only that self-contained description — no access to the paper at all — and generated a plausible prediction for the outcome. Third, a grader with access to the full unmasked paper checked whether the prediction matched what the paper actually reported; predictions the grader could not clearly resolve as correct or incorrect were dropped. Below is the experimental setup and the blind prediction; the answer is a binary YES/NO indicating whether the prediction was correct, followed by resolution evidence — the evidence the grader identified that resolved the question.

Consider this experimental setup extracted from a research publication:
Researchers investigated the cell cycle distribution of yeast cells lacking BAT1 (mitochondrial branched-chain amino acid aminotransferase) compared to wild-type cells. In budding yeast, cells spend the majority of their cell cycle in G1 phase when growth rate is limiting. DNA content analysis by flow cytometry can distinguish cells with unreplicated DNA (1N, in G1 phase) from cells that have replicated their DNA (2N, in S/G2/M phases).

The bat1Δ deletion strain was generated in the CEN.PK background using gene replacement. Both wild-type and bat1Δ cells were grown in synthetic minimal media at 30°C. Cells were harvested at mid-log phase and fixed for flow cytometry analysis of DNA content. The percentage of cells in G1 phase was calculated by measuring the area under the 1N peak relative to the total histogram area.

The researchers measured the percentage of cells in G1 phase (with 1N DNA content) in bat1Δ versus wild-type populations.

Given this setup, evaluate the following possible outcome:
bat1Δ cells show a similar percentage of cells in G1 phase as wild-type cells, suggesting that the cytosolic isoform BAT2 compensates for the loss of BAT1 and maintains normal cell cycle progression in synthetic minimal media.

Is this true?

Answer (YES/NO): NO